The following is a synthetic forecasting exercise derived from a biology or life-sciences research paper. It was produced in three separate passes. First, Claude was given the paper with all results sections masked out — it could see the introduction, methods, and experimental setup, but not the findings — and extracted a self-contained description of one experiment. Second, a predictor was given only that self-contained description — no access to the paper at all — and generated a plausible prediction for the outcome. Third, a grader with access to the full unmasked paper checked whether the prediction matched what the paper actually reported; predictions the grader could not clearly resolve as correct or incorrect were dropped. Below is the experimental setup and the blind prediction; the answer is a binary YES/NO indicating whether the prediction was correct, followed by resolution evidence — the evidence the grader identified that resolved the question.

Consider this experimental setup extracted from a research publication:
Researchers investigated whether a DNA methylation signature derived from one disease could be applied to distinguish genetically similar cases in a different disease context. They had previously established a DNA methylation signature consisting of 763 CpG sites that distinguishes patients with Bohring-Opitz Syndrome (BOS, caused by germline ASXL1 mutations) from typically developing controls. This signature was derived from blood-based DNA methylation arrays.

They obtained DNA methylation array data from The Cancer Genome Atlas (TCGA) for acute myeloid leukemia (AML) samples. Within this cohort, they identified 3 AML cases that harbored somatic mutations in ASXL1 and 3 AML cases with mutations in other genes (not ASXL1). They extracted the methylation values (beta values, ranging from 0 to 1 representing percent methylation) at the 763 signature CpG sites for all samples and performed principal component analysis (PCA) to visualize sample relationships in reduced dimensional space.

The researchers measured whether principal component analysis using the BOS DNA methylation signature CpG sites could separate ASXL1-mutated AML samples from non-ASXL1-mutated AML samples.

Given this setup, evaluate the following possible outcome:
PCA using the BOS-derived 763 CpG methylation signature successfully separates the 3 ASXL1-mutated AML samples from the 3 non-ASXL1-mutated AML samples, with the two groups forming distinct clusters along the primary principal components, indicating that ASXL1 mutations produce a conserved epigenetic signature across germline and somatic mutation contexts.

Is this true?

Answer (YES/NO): YES